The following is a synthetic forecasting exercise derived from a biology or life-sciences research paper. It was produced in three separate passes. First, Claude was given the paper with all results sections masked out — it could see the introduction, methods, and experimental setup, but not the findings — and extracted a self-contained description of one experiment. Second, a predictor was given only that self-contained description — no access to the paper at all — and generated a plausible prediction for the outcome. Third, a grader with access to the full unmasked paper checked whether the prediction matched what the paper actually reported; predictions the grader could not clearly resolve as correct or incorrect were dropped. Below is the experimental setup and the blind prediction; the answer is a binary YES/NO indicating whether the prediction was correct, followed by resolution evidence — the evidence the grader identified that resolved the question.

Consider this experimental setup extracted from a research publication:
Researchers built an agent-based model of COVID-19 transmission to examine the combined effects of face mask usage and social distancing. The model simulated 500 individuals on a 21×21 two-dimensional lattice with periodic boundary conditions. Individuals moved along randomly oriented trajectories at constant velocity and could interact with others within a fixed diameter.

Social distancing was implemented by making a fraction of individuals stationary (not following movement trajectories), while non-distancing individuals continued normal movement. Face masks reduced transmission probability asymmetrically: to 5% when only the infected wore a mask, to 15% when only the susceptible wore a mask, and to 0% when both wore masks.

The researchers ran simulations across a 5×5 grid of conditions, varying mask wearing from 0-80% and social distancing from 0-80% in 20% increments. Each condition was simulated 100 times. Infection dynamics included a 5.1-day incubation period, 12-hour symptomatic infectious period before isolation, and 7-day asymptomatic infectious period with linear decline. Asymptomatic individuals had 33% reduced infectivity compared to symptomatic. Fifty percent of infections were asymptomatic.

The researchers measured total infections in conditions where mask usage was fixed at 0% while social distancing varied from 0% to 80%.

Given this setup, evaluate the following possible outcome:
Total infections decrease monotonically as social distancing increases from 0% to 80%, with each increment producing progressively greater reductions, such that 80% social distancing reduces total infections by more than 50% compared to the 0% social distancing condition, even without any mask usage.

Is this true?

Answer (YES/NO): NO